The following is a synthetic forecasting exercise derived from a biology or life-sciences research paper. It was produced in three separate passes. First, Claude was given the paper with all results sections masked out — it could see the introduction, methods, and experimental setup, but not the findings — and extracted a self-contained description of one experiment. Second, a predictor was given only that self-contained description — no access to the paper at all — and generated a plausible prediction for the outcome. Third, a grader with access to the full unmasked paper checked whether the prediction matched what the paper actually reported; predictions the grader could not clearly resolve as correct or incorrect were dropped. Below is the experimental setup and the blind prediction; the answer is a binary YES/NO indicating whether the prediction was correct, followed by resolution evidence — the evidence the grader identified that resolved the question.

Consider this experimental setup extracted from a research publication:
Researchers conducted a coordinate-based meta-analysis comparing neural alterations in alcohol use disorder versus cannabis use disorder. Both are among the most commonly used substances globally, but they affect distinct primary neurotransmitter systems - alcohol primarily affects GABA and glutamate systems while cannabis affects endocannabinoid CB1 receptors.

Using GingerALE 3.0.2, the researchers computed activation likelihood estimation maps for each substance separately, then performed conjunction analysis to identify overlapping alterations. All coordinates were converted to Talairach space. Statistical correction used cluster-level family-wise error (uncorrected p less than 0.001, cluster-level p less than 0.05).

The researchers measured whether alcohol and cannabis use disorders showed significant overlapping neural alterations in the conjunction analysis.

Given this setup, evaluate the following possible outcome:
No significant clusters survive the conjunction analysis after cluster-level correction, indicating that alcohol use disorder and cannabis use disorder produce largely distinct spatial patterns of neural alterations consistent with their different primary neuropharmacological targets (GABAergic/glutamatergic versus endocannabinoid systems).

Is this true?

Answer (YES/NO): YES